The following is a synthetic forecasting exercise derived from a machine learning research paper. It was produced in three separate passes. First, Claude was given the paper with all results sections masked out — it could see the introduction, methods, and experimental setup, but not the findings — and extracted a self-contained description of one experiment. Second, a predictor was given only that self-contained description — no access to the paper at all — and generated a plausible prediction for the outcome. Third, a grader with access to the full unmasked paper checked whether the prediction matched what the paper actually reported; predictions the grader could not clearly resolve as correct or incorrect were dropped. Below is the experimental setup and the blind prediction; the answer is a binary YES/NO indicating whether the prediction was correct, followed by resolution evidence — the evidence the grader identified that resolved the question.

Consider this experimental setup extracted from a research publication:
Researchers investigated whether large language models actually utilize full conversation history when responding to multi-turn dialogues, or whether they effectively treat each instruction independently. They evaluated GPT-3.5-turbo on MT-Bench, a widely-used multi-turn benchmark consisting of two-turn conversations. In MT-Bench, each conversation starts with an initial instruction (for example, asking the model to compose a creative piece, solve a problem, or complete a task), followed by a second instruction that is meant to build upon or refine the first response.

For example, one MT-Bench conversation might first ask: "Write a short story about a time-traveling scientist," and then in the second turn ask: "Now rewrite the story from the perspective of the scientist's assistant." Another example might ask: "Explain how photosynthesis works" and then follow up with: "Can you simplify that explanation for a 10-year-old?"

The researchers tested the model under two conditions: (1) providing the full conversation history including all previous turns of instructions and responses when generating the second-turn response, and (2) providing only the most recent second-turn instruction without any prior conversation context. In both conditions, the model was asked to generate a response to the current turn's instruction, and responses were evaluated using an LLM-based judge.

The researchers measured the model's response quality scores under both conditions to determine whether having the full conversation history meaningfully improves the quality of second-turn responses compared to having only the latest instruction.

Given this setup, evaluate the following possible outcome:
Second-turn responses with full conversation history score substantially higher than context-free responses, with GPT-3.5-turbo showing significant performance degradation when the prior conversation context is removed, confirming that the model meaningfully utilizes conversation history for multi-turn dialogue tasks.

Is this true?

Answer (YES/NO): NO